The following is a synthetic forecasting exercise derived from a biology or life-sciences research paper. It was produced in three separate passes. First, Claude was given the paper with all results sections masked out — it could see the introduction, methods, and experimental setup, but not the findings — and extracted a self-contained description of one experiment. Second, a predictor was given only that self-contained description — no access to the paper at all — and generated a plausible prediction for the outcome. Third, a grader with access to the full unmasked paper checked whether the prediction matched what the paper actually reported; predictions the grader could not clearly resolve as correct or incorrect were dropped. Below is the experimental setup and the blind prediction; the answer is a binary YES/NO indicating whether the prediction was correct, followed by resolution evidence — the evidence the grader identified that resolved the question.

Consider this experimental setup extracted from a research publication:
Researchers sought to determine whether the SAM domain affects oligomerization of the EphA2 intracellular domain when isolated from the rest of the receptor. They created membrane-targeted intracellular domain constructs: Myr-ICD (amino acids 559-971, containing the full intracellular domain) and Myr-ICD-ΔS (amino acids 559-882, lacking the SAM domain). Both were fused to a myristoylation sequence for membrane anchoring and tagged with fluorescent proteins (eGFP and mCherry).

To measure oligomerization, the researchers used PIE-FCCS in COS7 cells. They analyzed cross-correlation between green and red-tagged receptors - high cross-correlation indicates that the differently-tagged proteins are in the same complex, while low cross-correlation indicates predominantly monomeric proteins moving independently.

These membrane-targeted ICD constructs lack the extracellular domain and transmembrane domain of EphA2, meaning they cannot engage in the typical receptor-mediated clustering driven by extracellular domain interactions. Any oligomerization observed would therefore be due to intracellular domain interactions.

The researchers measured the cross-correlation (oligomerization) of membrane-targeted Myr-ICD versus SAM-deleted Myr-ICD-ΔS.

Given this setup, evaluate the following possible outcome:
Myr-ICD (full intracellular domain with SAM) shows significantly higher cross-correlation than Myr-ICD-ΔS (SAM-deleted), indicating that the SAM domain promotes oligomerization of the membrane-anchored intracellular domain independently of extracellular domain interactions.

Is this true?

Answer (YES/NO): NO